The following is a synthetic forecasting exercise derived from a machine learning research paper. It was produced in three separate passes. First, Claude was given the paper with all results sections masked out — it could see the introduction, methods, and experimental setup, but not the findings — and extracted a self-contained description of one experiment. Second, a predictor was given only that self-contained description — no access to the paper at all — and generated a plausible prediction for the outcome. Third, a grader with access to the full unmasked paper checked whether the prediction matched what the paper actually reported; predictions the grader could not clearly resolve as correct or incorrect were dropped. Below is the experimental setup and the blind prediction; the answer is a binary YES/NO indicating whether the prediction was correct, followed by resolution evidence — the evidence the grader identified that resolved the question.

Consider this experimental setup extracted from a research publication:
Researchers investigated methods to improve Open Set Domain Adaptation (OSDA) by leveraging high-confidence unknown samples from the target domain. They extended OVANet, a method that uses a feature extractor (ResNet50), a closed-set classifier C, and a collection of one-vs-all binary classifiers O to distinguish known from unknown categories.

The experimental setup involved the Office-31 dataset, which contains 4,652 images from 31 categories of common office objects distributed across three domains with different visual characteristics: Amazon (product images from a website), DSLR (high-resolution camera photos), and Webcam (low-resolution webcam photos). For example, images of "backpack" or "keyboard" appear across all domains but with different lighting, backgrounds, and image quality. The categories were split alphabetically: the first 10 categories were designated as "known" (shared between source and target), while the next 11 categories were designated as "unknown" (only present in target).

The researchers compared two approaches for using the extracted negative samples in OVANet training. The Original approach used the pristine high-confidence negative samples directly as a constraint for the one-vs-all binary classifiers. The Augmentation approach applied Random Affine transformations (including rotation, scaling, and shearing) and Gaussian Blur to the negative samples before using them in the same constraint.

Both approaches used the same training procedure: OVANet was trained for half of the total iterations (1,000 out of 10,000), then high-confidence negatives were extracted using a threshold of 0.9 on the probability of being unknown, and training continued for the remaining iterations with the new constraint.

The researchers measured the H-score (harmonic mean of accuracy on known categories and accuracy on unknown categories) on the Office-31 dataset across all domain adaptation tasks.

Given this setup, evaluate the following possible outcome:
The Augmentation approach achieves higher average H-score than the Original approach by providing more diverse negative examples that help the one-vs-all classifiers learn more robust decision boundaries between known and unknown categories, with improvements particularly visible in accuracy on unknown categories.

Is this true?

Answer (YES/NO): NO